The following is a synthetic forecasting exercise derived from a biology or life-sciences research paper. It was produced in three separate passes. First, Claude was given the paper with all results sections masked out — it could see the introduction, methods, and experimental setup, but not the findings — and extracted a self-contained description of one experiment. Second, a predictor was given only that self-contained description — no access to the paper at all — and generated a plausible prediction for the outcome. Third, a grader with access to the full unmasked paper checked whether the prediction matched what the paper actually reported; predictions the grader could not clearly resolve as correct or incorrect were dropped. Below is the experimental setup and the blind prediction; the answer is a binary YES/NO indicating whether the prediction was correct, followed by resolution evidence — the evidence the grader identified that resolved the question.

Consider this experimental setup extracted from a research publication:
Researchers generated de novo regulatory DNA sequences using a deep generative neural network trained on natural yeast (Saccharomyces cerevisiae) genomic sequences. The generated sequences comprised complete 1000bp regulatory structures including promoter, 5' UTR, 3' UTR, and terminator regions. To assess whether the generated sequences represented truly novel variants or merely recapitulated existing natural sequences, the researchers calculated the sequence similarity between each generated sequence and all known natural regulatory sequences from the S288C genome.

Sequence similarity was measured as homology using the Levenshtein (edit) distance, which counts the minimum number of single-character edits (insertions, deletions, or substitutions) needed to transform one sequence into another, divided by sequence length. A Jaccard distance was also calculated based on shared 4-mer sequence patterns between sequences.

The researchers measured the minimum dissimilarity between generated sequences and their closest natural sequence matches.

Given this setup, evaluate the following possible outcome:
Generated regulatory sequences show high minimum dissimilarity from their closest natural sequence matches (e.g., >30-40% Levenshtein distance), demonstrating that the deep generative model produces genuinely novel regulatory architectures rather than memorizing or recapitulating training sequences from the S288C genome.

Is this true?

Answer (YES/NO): YES